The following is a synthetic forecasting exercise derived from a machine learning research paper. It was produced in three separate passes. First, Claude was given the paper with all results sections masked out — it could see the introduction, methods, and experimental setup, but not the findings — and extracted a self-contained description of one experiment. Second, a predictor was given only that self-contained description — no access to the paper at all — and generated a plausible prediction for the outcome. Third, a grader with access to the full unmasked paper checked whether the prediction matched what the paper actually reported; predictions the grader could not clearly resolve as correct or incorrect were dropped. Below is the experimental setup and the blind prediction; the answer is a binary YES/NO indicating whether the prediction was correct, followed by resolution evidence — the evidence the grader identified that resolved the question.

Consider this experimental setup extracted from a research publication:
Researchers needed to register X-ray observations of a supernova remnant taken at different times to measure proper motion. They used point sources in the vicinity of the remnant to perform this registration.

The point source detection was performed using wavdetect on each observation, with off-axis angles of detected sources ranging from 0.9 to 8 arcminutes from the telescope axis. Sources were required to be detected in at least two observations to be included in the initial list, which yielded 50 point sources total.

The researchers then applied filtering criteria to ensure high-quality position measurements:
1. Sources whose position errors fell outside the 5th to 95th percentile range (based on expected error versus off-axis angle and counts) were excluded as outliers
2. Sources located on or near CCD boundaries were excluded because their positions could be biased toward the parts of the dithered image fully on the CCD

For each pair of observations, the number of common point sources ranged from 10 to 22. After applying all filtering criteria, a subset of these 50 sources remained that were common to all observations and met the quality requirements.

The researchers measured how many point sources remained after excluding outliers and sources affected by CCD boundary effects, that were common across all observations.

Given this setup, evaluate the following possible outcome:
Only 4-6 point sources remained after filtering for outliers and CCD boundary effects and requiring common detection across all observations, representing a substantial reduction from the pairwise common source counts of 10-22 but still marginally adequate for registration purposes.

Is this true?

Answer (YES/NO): NO